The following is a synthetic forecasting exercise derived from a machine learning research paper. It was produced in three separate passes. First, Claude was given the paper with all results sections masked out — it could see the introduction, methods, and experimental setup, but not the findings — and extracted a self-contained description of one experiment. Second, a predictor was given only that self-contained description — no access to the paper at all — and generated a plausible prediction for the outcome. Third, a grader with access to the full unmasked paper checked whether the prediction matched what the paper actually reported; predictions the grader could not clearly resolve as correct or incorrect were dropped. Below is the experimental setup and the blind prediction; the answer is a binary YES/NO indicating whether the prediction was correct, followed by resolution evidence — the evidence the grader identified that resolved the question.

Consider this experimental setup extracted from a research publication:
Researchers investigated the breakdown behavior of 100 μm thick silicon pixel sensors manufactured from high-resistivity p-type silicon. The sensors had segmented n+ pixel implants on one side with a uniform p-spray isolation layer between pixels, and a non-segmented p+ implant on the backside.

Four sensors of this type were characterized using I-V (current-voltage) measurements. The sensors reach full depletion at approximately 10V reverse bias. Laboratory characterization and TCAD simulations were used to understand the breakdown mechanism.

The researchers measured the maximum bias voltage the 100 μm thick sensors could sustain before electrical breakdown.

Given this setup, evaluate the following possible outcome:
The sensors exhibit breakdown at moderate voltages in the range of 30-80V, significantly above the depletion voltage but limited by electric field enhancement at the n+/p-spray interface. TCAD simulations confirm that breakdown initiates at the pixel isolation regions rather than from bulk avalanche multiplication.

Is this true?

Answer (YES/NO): NO